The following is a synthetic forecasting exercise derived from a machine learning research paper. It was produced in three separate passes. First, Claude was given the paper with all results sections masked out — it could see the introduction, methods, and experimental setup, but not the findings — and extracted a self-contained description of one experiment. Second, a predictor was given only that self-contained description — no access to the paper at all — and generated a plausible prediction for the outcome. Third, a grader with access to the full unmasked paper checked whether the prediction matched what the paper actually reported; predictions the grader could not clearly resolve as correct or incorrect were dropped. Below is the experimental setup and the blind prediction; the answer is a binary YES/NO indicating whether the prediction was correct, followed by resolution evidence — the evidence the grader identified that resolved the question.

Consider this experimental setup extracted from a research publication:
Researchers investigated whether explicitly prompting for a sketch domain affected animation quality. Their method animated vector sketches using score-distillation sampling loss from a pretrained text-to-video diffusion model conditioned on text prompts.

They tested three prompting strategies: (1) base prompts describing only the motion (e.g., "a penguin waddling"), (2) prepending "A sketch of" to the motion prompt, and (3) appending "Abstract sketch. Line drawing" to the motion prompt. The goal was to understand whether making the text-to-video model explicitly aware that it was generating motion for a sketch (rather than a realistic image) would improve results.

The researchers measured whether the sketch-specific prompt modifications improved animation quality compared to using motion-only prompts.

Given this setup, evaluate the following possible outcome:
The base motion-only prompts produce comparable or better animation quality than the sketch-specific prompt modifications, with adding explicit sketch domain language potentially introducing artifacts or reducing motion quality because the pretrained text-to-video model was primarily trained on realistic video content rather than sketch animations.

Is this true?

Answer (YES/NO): YES